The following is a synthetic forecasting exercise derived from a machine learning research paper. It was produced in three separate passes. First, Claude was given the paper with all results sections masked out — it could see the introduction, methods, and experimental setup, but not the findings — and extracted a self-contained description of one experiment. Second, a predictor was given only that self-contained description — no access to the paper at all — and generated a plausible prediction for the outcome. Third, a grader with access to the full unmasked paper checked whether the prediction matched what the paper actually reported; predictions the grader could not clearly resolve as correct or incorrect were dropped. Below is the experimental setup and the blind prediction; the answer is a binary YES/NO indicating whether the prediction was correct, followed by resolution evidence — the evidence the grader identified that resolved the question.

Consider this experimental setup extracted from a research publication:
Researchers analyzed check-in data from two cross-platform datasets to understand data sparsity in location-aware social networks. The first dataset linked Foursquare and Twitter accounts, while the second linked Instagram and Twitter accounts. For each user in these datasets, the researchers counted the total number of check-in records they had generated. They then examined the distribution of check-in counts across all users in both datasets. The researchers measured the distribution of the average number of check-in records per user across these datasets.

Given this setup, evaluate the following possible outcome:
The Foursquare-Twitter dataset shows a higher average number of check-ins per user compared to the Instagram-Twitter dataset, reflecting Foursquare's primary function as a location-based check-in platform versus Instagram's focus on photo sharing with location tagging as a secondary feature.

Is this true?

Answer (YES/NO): NO